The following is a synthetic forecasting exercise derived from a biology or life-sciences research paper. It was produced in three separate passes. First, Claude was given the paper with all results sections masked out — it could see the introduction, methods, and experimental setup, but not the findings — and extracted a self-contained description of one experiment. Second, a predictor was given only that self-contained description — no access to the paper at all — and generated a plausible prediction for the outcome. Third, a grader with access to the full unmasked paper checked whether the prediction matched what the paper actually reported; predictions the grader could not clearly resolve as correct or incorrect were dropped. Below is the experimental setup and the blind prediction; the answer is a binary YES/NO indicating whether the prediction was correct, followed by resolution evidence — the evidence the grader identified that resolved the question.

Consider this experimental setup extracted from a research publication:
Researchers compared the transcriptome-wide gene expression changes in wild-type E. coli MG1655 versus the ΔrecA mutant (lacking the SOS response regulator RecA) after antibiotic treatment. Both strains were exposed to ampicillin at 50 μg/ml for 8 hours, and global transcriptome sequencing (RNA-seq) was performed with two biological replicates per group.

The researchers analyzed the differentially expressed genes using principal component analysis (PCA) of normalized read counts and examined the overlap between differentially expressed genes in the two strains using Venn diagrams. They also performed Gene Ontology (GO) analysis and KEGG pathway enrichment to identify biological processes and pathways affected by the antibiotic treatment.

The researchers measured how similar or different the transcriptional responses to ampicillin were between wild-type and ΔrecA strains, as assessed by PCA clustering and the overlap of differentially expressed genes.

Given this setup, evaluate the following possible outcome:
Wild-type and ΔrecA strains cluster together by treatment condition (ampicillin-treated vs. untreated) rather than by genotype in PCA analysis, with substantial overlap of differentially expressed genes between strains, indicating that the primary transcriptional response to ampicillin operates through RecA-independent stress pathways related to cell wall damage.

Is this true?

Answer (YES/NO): NO